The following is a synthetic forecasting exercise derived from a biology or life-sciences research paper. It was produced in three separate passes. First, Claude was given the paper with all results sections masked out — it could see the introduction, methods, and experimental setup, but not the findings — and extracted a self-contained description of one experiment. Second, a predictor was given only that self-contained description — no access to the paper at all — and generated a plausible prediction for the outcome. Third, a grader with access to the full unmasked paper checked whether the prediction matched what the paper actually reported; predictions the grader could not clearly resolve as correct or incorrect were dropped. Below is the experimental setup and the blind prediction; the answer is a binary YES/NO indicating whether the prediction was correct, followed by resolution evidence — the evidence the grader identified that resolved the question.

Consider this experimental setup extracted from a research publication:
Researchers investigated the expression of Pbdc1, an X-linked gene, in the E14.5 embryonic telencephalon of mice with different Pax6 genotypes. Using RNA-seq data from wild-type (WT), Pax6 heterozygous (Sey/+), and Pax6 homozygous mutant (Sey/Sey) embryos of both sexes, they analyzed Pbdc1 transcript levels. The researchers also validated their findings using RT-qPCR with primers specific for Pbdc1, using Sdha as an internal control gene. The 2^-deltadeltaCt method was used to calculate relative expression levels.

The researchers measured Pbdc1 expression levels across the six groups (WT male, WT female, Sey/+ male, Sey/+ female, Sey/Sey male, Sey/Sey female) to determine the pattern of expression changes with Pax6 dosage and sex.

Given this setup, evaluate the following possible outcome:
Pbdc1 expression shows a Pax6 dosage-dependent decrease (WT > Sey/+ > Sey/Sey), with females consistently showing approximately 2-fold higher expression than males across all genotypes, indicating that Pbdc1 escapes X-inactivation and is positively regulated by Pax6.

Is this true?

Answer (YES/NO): NO